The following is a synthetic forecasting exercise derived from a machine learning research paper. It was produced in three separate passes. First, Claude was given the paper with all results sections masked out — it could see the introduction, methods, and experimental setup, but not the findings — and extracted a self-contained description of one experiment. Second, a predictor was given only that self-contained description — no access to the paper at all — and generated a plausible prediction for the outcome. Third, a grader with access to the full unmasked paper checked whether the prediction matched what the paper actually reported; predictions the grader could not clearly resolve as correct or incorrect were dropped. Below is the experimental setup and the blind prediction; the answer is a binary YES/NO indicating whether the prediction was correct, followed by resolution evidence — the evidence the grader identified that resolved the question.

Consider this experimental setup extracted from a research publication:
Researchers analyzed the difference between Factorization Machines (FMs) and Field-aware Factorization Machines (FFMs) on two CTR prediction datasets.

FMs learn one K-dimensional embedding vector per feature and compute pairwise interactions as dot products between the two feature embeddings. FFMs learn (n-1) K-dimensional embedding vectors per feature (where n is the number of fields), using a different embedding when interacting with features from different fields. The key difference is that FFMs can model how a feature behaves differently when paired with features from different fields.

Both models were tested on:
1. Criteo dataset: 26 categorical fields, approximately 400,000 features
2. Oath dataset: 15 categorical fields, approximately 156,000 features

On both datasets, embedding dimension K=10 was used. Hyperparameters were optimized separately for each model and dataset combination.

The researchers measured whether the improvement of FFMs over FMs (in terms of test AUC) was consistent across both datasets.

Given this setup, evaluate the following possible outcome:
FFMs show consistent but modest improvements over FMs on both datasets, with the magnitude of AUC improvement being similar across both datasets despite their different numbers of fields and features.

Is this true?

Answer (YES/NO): NO